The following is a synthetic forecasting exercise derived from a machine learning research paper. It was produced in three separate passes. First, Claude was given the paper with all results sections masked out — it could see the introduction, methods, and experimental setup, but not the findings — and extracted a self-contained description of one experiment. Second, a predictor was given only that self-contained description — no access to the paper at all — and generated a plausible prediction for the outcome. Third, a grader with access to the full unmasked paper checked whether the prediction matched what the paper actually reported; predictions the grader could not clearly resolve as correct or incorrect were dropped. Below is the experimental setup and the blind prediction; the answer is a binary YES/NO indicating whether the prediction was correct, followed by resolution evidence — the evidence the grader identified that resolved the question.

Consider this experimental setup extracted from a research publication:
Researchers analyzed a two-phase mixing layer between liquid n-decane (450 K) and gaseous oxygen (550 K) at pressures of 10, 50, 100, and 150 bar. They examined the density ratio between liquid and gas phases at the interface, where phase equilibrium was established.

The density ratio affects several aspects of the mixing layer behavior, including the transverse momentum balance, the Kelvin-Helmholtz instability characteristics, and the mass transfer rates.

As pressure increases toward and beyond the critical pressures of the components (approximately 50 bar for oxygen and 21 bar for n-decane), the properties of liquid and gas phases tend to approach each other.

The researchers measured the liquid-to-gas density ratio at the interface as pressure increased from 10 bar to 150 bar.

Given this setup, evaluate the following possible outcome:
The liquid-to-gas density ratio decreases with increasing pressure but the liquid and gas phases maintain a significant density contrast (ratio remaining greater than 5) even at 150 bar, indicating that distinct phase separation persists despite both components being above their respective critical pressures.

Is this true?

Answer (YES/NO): NO